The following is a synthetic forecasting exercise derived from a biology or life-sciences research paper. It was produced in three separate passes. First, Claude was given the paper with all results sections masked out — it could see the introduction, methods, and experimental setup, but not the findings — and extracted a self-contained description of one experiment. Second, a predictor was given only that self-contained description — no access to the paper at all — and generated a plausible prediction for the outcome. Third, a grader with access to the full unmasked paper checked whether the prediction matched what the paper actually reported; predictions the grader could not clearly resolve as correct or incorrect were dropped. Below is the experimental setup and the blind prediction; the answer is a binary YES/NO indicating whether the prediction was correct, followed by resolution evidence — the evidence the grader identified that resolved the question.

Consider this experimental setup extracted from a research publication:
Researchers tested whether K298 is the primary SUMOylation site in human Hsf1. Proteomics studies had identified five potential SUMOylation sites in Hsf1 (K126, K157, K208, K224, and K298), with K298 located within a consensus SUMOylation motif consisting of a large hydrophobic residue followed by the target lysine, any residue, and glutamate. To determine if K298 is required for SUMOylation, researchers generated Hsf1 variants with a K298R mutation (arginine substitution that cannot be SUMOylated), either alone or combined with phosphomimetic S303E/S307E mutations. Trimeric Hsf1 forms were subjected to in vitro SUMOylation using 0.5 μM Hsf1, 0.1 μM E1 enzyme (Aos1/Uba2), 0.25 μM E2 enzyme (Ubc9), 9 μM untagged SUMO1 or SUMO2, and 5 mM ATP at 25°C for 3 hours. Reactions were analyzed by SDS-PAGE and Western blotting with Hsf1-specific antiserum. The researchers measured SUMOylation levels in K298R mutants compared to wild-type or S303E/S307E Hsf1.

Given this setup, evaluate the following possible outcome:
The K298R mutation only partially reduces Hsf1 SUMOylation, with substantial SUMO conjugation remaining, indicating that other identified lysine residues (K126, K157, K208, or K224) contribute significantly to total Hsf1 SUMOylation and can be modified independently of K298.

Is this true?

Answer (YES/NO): NO